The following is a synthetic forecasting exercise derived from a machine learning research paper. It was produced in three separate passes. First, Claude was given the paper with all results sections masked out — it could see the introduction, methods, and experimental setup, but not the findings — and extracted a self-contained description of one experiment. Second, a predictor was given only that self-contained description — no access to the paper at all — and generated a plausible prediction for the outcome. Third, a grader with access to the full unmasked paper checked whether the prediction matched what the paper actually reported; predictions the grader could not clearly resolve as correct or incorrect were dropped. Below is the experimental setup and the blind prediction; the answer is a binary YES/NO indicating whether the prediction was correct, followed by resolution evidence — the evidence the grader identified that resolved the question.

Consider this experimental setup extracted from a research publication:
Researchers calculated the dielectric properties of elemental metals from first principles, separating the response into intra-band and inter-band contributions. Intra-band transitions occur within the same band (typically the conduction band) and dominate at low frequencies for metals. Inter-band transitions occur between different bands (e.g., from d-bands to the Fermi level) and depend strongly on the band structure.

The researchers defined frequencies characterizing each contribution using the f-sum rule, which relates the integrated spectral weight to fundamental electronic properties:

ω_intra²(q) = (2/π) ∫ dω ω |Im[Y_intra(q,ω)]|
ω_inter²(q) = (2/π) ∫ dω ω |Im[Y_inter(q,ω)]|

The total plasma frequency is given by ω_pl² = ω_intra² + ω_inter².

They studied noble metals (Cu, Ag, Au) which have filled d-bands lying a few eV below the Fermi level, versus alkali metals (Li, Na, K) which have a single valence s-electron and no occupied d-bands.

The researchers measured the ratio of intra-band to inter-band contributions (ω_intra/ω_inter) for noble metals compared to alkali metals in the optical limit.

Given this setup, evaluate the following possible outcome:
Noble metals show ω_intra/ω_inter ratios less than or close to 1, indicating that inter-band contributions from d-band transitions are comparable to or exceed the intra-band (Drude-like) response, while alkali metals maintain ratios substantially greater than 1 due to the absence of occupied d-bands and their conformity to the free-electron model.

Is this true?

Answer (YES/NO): NO